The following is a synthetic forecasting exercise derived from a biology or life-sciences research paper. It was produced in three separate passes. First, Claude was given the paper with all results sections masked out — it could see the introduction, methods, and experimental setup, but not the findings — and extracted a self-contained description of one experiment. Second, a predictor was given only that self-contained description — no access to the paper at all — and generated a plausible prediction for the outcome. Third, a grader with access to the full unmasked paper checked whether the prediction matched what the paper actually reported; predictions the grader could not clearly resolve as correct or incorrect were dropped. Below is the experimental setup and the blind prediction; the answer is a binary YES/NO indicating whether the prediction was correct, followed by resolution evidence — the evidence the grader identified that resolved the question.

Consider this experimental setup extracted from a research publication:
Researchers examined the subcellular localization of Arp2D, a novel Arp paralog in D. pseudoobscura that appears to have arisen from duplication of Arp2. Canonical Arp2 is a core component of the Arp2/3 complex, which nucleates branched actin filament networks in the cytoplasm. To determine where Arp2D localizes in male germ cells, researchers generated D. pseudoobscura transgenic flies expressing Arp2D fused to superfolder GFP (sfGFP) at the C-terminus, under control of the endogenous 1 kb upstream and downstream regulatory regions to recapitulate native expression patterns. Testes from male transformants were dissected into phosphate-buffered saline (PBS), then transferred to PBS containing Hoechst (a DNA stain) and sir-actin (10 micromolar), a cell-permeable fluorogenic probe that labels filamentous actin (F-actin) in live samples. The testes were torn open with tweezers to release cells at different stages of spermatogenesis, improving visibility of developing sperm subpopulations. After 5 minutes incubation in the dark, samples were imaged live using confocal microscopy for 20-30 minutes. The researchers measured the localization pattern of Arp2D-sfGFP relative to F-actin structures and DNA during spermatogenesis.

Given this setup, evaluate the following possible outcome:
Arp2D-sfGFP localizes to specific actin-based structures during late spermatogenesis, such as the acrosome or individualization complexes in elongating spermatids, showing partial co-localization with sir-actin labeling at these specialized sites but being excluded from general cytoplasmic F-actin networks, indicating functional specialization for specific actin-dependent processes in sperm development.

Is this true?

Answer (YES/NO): YES